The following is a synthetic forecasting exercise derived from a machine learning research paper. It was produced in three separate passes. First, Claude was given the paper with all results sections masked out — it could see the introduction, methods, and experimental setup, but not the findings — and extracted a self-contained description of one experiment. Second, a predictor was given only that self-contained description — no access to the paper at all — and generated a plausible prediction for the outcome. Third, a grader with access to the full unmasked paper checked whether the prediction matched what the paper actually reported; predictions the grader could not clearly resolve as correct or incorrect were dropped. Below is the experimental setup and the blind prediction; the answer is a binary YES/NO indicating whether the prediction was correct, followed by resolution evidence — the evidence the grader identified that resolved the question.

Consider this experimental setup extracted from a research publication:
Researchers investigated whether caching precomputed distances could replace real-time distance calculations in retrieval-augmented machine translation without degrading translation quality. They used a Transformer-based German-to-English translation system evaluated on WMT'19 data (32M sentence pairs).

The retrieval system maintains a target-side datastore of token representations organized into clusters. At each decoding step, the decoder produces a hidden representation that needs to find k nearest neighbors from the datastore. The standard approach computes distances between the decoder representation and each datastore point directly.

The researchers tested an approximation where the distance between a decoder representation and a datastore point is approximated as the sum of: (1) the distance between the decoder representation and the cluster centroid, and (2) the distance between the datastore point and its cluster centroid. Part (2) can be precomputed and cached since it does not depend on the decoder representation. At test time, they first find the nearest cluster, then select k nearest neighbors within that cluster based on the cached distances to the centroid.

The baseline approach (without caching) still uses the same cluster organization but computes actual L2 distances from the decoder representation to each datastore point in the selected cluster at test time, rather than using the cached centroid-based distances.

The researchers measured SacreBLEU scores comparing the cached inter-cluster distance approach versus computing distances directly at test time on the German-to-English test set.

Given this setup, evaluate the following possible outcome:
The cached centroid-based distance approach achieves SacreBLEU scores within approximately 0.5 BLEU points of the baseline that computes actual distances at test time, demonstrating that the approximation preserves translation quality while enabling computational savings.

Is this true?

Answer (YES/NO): YES